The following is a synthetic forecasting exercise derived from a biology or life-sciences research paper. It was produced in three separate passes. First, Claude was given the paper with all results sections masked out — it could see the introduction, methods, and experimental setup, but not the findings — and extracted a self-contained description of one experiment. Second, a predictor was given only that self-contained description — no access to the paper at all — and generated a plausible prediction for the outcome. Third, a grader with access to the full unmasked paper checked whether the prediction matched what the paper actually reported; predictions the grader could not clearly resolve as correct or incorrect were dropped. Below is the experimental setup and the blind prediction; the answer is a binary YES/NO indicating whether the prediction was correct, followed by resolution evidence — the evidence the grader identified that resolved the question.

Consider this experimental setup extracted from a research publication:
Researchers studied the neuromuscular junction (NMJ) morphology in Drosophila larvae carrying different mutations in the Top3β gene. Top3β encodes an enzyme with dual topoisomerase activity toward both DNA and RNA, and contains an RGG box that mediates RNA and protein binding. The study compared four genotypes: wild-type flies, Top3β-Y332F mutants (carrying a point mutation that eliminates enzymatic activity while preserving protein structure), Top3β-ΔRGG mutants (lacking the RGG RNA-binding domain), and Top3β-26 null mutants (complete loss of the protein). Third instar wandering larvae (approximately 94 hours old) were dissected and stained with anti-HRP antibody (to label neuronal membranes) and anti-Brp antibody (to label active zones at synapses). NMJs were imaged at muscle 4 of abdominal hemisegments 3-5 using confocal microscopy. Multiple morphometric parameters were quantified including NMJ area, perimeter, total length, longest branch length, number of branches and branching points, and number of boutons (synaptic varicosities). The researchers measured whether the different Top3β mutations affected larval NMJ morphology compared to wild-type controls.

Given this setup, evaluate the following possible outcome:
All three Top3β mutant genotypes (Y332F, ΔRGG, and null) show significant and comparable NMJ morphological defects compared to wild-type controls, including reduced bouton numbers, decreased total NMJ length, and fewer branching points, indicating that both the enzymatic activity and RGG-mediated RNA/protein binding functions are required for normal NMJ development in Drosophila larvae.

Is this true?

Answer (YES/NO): NO